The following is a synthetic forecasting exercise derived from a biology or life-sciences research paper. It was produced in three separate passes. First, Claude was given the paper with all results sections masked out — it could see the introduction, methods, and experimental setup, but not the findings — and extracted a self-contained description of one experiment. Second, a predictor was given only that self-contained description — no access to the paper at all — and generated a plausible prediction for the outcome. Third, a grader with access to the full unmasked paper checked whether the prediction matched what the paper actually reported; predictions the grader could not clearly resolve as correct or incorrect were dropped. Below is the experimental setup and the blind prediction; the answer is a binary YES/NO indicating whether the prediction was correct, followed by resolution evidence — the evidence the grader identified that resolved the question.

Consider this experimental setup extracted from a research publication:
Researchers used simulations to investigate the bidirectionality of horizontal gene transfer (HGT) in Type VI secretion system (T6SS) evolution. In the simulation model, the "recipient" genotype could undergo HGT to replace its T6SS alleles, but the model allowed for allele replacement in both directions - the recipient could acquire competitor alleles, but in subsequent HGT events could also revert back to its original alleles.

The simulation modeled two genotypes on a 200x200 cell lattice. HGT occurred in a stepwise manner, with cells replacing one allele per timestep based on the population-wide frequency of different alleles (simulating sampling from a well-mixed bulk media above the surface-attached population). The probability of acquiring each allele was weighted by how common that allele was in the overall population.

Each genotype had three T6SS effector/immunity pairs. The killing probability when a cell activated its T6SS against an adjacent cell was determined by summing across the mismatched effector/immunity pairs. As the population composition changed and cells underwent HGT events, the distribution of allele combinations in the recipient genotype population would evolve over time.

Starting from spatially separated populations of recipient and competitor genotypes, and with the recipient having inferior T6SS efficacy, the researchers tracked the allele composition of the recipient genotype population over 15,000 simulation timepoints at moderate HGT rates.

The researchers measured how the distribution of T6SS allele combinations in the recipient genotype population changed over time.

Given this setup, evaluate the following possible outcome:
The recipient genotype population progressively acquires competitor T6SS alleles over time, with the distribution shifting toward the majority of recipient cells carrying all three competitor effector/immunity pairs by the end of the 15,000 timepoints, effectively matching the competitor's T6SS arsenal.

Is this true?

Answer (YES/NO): YES